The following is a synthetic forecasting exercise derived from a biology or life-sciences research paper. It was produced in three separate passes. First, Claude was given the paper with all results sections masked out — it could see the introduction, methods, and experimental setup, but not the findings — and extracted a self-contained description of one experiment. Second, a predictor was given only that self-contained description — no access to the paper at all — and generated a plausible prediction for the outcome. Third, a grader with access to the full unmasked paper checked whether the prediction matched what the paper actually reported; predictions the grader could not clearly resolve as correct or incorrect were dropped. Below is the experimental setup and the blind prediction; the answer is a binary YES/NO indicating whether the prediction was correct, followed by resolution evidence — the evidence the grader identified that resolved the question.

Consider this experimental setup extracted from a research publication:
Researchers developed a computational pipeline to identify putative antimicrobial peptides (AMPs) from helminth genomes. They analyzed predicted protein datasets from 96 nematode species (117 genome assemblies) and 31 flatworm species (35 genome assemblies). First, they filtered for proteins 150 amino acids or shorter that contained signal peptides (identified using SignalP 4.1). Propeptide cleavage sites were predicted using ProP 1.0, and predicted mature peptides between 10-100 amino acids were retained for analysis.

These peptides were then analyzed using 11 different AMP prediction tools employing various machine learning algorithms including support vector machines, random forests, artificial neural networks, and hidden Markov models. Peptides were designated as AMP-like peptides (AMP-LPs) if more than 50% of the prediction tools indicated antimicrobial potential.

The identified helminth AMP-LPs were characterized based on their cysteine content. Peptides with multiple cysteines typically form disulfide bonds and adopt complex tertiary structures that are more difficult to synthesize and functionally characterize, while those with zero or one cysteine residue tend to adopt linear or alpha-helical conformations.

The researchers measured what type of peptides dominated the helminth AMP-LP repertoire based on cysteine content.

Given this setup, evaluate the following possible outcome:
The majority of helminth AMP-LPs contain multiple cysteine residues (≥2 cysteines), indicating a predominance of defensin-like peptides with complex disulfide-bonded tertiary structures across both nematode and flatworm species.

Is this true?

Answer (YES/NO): YES